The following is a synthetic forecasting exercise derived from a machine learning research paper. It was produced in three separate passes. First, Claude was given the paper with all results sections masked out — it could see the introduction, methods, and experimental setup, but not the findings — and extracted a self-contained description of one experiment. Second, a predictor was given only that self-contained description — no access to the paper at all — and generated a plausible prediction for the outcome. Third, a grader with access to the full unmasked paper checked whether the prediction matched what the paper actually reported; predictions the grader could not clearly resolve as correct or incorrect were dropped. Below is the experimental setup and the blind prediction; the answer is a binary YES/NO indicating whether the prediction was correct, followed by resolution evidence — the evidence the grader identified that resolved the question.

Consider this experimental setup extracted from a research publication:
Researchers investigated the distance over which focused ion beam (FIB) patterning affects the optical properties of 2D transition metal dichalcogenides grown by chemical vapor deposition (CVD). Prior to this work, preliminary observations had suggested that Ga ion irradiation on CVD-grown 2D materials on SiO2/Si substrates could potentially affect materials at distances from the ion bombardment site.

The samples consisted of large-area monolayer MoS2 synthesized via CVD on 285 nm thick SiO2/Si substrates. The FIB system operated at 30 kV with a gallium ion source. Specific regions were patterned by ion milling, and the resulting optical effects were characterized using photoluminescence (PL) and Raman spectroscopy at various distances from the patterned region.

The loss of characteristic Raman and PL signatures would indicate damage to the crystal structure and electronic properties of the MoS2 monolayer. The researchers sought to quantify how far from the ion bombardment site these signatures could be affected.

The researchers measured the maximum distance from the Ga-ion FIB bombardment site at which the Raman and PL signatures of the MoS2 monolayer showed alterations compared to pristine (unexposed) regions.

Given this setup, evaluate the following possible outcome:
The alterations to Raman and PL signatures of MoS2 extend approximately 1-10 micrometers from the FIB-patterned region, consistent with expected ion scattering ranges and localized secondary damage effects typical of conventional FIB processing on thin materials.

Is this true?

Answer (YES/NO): NO